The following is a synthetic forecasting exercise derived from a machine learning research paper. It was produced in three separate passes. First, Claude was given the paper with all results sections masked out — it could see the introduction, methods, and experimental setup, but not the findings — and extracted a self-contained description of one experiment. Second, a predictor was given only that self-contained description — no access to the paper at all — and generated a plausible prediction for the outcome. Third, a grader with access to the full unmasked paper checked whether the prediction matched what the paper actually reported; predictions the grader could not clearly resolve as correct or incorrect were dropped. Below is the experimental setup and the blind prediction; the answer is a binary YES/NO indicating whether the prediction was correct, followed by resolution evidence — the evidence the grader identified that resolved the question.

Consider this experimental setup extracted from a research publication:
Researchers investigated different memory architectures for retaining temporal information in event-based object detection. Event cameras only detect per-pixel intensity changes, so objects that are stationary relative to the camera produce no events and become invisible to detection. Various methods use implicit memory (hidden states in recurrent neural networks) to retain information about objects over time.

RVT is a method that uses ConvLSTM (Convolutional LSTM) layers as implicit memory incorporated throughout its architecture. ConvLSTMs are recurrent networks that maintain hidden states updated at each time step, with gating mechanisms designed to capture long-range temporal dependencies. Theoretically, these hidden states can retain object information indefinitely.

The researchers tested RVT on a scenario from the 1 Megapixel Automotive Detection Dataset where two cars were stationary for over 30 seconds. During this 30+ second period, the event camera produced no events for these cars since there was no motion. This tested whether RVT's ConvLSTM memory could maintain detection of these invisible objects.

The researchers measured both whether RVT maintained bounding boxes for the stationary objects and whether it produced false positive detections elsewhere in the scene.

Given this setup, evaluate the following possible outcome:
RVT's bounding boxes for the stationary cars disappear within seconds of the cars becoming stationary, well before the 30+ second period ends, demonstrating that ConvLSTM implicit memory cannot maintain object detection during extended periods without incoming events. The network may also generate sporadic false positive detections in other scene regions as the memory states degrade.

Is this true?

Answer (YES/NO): NO